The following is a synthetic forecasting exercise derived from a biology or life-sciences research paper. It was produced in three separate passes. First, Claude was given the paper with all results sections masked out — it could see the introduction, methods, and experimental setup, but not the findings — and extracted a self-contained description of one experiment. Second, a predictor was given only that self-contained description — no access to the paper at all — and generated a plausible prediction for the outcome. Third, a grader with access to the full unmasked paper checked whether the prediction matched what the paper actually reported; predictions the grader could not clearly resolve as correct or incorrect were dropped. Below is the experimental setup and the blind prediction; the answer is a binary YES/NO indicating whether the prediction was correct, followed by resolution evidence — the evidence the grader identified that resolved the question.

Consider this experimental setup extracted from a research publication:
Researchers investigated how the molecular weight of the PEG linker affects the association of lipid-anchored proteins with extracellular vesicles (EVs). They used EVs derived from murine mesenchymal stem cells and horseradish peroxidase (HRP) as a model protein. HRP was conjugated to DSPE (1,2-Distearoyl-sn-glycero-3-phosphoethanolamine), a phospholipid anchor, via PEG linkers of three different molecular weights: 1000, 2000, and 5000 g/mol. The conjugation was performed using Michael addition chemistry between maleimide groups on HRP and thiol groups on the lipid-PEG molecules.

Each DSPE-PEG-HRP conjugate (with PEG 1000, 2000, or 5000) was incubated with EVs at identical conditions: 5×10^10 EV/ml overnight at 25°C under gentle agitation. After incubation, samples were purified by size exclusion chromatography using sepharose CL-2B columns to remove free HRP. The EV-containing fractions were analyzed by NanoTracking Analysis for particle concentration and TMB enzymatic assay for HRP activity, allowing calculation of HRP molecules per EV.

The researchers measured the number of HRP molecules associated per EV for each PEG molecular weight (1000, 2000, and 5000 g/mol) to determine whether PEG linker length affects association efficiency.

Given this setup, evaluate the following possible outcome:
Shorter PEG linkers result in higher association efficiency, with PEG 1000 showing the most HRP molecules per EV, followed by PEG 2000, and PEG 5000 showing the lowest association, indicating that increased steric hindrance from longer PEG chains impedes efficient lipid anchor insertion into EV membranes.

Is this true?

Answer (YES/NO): NO